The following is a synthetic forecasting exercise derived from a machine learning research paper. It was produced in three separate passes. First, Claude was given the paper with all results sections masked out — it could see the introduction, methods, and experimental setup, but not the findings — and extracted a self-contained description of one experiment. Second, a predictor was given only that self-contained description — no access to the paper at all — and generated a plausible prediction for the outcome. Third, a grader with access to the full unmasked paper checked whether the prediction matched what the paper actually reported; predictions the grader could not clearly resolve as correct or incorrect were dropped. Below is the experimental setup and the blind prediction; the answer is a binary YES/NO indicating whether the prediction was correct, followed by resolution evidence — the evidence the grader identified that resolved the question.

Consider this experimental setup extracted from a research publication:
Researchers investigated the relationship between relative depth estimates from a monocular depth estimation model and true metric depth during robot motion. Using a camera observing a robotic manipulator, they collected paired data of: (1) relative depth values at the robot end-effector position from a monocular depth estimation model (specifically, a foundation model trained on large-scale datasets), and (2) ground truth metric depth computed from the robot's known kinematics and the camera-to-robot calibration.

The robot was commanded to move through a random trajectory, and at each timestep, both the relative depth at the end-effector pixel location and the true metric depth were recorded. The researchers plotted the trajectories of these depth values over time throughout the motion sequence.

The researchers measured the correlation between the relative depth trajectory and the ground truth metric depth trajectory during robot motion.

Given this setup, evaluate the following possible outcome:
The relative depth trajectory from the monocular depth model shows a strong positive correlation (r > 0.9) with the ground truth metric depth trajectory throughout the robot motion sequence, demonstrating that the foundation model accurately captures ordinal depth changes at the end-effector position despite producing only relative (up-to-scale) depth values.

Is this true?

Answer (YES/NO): NO